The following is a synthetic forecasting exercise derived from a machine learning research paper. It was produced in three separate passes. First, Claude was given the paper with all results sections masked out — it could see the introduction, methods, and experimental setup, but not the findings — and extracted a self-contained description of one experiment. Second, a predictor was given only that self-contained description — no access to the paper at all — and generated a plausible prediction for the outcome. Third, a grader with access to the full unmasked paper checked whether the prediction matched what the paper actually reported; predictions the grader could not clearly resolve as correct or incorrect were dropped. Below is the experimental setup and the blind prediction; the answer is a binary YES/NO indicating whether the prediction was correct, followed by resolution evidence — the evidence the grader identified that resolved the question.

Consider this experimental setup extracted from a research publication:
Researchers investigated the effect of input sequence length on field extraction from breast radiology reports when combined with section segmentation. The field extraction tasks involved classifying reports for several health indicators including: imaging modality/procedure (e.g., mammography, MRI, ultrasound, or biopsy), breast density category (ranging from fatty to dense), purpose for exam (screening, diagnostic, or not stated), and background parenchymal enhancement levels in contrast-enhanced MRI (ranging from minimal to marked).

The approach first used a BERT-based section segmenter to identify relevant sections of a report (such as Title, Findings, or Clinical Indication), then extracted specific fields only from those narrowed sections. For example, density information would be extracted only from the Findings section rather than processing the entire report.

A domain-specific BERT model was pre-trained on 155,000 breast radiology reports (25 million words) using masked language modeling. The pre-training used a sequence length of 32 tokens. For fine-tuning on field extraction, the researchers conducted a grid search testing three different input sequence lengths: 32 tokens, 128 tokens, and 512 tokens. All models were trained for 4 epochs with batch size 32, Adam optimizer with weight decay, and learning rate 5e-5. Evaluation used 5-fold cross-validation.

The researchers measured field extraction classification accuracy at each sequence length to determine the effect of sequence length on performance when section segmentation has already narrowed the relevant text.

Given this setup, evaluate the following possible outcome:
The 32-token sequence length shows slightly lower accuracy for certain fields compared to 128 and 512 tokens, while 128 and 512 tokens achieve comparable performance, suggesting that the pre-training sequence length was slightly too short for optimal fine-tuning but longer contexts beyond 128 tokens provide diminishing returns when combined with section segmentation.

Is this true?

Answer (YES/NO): NO